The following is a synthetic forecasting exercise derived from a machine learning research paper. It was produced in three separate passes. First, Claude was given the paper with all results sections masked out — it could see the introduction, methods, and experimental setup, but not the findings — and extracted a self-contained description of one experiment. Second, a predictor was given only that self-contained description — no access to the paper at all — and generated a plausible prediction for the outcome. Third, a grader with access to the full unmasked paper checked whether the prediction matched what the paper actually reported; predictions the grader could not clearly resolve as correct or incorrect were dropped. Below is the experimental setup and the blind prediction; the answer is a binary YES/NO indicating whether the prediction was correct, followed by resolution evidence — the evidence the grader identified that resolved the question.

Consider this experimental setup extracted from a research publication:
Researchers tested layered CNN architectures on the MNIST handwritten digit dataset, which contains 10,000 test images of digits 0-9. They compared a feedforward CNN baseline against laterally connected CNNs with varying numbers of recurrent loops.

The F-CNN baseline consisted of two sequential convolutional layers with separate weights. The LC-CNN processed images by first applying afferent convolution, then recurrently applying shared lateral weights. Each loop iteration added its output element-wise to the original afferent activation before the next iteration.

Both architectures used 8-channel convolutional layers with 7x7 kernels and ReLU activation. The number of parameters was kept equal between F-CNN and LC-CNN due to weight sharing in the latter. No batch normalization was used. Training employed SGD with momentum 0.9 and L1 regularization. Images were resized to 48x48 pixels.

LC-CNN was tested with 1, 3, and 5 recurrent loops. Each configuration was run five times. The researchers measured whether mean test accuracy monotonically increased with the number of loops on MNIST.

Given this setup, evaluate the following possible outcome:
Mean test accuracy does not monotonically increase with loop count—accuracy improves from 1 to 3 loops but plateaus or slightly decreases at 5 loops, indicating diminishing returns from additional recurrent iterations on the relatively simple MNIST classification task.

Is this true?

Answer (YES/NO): NO